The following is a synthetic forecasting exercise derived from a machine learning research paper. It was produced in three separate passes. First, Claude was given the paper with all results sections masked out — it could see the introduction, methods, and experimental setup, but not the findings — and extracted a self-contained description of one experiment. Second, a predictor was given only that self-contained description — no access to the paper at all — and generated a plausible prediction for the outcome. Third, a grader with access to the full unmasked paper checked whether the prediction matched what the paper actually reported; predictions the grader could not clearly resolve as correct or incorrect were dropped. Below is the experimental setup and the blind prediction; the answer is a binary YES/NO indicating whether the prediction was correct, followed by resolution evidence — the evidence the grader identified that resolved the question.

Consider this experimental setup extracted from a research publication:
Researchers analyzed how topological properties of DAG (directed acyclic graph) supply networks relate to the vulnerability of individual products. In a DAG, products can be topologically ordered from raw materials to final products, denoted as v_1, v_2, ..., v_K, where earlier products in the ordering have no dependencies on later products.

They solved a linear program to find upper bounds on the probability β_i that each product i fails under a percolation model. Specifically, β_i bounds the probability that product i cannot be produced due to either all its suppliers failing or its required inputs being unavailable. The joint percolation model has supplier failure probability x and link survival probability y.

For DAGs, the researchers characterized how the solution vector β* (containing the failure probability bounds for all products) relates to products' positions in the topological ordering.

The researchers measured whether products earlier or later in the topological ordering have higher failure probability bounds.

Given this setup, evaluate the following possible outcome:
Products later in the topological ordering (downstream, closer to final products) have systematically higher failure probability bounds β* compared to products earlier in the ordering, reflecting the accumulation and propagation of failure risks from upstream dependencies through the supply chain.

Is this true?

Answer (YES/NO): YES